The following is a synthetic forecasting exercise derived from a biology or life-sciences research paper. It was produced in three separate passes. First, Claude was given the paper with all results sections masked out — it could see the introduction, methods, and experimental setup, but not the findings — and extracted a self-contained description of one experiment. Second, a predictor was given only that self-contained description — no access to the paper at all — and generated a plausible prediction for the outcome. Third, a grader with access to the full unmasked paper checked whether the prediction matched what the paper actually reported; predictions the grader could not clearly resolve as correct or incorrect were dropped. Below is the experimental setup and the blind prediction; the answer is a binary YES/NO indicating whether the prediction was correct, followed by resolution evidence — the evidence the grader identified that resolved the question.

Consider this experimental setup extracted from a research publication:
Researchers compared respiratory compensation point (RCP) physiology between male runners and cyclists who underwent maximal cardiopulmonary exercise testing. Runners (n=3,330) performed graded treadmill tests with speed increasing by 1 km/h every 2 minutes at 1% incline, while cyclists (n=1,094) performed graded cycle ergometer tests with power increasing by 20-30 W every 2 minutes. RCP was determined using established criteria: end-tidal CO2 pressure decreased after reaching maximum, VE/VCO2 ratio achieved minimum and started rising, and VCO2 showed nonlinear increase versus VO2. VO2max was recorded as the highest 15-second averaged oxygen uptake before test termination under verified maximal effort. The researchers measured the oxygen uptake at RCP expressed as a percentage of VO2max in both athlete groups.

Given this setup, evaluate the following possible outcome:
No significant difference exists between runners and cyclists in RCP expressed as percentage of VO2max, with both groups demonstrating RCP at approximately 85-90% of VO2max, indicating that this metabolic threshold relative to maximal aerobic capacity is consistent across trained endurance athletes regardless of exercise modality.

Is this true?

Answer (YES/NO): NO